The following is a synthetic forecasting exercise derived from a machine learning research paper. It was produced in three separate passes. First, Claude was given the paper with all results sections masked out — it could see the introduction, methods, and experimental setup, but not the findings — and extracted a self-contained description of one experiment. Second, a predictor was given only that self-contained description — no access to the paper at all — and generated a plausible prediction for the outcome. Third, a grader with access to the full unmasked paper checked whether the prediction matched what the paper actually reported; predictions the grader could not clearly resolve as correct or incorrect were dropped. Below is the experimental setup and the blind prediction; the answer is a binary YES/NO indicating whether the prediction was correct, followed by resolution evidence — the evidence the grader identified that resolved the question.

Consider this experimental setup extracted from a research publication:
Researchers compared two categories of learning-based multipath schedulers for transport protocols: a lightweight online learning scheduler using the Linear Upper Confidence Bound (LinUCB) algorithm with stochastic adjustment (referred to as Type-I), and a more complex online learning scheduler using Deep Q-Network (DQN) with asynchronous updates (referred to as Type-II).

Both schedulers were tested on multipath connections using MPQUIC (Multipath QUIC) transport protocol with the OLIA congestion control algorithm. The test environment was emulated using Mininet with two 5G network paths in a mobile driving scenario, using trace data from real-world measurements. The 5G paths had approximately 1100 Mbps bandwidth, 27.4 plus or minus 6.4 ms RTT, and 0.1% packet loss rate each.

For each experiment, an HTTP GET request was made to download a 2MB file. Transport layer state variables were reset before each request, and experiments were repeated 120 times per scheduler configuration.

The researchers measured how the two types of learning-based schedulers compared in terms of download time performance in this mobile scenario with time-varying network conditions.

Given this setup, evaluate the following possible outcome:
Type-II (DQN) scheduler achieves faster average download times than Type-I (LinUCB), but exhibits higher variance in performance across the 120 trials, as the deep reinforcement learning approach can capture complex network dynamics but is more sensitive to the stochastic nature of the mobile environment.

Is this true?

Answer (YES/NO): NO